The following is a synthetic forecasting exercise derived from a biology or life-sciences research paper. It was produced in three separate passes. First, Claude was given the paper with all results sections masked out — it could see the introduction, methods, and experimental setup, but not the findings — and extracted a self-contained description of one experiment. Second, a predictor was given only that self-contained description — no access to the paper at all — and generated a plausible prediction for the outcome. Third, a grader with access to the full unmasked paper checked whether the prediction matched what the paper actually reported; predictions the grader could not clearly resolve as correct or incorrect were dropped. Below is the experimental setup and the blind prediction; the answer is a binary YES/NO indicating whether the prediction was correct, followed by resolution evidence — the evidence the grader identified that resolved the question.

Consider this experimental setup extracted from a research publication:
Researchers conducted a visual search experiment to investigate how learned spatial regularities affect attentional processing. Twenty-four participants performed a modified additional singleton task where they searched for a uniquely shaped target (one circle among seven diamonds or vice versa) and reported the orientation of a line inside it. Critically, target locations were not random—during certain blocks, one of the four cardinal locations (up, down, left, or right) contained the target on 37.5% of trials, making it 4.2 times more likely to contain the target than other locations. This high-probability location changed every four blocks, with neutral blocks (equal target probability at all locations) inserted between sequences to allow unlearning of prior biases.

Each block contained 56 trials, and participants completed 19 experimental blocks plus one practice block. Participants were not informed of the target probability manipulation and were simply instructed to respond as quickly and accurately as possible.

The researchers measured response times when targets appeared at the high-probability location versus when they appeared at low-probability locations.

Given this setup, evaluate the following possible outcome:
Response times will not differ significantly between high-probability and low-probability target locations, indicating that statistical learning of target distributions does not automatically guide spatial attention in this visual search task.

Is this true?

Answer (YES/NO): NO